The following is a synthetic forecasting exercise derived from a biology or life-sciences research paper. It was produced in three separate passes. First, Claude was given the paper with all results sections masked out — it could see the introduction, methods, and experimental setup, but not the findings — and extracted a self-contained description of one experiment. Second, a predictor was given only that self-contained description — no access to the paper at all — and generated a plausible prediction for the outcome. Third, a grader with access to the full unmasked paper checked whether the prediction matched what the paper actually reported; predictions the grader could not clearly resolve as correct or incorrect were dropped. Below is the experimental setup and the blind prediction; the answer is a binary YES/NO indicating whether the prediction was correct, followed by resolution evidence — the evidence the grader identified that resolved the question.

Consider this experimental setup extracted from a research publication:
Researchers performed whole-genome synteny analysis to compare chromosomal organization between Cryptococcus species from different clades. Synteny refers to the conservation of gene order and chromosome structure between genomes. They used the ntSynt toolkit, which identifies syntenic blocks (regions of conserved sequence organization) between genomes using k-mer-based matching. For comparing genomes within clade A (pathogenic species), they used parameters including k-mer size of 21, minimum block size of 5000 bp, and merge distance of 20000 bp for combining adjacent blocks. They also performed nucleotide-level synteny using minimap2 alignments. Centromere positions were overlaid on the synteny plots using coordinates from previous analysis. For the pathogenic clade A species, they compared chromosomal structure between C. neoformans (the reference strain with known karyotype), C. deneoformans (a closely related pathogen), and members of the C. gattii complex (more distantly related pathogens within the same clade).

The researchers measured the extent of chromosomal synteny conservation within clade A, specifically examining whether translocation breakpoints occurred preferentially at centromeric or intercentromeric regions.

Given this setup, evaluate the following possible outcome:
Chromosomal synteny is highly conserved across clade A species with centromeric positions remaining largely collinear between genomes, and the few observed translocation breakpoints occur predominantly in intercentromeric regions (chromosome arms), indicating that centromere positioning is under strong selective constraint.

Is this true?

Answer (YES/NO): NO